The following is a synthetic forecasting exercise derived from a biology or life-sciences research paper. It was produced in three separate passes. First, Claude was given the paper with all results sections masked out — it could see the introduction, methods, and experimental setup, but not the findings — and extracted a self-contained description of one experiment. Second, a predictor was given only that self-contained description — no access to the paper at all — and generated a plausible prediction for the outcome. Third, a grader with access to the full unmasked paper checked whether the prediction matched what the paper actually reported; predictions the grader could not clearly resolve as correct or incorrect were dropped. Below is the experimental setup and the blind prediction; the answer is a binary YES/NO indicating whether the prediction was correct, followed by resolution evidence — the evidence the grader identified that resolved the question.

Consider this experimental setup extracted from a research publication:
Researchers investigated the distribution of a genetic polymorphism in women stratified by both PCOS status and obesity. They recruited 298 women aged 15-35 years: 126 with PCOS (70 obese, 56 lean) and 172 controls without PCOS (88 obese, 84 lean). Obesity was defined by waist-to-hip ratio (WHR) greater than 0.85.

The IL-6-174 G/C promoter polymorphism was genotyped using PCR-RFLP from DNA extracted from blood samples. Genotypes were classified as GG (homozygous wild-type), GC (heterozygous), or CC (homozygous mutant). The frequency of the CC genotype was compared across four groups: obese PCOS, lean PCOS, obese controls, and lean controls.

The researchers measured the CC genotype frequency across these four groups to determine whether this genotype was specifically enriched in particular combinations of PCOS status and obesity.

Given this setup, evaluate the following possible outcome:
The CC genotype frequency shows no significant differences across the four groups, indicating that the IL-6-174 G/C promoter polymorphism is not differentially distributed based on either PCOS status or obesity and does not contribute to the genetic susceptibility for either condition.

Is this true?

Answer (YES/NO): NO